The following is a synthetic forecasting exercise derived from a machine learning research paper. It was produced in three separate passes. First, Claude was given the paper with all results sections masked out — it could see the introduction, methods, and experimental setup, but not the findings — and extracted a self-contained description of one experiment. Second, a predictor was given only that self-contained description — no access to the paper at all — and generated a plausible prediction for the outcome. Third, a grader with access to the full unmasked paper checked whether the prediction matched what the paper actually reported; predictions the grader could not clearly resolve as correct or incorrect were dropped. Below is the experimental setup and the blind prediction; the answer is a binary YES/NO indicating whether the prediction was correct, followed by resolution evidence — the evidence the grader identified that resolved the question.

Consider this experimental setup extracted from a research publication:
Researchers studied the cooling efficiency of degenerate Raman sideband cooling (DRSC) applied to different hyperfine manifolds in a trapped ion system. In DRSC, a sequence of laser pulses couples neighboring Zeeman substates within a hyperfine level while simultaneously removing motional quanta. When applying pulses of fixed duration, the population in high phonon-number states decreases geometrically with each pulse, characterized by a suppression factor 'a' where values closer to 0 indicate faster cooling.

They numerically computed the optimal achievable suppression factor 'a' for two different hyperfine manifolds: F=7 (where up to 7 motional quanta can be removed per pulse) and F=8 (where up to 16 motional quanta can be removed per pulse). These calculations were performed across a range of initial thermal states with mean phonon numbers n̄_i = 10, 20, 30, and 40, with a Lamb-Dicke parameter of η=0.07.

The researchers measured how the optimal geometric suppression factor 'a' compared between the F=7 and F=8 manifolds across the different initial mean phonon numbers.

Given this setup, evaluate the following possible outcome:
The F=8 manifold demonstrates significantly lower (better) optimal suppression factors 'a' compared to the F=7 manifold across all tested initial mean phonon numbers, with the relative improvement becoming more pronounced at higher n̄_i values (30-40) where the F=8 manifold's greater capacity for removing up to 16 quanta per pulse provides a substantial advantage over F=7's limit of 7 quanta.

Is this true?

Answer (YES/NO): NO